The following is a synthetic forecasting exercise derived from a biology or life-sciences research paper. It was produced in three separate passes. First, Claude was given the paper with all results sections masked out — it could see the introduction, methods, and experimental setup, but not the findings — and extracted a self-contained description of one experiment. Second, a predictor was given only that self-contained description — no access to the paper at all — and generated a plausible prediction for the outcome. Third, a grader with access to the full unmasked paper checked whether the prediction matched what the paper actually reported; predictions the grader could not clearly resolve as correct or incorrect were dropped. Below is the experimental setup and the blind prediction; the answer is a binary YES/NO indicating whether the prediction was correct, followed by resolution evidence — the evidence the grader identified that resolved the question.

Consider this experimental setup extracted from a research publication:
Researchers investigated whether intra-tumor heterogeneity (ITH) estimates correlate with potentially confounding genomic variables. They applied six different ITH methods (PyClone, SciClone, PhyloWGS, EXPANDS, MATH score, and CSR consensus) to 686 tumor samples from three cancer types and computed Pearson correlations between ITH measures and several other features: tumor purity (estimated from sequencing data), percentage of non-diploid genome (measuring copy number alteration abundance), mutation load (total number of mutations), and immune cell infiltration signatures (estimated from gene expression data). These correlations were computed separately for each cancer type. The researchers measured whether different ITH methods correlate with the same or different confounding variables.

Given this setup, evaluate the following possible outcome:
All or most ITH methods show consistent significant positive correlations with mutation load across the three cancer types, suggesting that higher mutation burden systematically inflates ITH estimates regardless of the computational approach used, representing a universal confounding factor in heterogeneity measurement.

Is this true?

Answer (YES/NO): NO